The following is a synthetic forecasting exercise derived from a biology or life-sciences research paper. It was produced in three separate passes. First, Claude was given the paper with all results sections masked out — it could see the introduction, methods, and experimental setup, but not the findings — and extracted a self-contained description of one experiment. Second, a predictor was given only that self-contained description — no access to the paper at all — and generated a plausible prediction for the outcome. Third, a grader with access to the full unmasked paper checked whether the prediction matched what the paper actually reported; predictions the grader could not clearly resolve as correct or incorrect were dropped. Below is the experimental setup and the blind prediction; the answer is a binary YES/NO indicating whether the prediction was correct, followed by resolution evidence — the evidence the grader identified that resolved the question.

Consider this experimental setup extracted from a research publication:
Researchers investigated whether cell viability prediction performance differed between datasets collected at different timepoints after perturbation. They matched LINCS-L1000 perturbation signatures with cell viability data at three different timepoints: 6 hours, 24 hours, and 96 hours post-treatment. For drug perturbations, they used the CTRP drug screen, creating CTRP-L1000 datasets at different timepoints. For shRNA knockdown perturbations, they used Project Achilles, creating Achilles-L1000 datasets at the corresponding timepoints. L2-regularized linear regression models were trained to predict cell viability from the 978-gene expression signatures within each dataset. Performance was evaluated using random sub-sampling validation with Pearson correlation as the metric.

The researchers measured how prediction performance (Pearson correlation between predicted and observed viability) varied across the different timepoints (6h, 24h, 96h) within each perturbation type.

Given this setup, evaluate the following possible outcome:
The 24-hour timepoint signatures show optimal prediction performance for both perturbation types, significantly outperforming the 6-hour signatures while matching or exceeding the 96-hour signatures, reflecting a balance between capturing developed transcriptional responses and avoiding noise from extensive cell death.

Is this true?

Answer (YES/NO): NO